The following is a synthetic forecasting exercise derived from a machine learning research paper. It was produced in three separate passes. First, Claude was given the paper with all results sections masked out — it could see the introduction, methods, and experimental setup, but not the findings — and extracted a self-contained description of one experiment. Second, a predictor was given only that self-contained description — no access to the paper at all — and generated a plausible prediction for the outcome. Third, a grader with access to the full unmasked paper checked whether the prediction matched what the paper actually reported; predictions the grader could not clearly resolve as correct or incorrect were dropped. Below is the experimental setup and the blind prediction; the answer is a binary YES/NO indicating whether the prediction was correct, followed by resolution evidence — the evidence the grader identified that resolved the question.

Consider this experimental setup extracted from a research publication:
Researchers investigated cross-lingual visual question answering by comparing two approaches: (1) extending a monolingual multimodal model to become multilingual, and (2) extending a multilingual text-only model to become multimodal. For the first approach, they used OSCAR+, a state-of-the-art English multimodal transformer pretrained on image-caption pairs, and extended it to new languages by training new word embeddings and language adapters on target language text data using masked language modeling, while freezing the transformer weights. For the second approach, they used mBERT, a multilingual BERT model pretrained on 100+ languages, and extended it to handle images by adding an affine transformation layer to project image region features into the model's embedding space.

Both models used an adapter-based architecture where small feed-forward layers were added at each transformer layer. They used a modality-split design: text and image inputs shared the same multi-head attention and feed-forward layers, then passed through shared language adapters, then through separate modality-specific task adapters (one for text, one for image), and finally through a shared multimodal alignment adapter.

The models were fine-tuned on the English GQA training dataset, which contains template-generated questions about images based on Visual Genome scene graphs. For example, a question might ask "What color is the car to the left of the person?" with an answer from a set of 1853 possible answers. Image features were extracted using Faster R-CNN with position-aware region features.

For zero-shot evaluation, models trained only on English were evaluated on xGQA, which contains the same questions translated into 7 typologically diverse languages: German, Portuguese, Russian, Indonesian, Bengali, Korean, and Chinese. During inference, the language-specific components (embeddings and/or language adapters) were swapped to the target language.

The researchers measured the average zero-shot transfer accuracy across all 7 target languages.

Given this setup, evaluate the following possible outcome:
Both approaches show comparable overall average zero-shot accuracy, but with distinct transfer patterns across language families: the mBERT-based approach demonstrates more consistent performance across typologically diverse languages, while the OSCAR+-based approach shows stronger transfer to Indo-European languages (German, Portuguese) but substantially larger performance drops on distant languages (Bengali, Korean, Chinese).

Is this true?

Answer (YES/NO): NO